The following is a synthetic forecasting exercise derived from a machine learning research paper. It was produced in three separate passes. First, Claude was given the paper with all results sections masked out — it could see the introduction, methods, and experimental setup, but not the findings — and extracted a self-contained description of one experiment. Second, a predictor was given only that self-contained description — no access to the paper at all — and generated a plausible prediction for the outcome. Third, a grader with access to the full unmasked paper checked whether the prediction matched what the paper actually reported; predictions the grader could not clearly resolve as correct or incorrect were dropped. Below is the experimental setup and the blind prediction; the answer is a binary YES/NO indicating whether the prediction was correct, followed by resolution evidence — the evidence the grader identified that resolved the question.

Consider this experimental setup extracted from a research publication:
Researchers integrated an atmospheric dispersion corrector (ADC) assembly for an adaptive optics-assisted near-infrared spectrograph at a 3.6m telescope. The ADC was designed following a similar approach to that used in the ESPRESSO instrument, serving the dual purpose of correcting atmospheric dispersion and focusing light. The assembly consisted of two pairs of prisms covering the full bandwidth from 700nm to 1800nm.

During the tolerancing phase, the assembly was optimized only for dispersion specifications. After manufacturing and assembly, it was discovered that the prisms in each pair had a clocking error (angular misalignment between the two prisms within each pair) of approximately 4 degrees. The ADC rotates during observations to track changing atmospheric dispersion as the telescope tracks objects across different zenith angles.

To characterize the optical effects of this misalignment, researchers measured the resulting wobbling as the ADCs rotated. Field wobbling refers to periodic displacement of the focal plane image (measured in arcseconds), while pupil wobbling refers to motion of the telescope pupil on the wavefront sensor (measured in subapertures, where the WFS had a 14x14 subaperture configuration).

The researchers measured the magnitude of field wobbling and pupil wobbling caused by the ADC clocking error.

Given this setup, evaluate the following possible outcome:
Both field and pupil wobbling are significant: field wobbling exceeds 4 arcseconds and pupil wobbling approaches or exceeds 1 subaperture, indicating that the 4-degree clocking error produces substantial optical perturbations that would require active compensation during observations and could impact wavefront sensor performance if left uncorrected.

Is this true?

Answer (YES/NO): NO